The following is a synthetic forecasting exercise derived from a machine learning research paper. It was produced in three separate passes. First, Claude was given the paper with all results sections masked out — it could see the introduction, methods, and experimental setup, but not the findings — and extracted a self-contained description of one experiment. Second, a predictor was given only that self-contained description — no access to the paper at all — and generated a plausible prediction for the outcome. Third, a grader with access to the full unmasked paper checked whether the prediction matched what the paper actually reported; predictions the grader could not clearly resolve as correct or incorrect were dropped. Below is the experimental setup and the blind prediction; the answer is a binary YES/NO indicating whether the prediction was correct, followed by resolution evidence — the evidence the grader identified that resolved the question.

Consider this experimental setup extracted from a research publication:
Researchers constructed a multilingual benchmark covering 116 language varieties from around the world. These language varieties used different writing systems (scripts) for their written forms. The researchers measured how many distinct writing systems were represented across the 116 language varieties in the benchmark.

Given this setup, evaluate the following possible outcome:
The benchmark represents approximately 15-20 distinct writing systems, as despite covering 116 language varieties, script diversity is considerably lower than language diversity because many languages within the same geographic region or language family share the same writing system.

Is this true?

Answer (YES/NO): NO